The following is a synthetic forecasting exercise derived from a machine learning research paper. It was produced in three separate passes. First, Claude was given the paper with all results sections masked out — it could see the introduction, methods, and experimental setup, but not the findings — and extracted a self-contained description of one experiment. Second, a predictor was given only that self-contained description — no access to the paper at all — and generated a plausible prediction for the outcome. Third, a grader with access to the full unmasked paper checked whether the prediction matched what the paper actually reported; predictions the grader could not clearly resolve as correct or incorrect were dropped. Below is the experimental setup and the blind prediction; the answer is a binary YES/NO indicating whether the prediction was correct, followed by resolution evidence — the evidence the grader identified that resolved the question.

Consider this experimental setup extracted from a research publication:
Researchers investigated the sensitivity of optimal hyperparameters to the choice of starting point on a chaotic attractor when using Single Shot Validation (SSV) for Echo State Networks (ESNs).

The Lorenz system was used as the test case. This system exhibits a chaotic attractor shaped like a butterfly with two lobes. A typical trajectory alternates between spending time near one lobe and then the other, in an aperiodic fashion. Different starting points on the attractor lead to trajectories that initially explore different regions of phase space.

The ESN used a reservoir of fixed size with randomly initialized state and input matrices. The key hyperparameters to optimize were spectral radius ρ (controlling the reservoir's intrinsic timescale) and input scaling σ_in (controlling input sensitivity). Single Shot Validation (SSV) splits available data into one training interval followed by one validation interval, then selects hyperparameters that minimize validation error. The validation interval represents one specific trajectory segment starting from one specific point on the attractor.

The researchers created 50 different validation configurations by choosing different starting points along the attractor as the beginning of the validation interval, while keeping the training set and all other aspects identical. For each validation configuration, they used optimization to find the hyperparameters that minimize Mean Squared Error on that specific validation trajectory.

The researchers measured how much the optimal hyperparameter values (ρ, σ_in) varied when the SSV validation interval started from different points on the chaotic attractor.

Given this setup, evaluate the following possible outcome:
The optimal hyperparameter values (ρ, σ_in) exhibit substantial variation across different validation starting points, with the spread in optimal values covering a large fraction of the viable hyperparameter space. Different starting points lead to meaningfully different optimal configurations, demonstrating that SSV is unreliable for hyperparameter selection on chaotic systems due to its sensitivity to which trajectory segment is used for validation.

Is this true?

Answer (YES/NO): YES